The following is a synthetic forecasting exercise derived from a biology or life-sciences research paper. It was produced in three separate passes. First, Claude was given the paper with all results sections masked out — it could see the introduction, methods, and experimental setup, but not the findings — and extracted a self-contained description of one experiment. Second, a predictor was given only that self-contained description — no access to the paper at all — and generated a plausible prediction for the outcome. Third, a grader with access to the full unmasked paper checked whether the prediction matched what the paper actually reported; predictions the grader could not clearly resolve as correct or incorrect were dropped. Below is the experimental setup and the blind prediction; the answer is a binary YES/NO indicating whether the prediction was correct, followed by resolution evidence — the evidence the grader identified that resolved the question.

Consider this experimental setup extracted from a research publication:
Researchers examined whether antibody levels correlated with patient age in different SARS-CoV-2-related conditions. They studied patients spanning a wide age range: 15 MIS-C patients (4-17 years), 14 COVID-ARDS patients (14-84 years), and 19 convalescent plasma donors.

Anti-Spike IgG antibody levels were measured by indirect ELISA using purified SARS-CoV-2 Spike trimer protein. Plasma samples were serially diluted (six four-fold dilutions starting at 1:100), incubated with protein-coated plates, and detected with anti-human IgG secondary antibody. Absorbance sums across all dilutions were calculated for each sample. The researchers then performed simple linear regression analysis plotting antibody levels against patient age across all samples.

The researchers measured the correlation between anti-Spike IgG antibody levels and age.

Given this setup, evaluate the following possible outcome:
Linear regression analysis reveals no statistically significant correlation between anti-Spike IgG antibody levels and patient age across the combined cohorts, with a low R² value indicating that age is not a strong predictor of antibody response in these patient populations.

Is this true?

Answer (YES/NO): YES